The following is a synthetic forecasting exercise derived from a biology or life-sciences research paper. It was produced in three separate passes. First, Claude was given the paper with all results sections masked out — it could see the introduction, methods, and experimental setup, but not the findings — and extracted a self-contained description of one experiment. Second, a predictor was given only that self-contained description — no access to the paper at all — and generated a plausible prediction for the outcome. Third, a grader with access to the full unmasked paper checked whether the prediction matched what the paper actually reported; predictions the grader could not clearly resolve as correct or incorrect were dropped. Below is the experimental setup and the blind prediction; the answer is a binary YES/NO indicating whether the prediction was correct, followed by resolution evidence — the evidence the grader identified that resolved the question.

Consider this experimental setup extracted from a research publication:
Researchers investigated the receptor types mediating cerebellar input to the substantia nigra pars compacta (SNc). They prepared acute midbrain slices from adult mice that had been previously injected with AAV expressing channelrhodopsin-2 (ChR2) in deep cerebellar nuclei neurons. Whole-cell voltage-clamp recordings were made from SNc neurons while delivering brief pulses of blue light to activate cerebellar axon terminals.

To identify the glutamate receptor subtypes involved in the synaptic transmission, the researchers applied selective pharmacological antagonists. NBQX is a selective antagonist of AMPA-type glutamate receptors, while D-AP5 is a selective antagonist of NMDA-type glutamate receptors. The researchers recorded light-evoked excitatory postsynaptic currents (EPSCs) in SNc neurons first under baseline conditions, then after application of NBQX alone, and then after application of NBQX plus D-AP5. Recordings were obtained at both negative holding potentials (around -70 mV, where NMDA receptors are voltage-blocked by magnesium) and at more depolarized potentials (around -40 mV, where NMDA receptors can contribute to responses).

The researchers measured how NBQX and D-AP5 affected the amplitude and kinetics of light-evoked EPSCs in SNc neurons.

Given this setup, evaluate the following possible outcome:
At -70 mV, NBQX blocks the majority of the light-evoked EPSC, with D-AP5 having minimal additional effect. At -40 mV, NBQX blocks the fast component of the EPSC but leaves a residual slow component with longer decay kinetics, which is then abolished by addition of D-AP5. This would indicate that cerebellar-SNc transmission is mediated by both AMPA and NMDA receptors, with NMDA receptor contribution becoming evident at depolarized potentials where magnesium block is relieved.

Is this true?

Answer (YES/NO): YES